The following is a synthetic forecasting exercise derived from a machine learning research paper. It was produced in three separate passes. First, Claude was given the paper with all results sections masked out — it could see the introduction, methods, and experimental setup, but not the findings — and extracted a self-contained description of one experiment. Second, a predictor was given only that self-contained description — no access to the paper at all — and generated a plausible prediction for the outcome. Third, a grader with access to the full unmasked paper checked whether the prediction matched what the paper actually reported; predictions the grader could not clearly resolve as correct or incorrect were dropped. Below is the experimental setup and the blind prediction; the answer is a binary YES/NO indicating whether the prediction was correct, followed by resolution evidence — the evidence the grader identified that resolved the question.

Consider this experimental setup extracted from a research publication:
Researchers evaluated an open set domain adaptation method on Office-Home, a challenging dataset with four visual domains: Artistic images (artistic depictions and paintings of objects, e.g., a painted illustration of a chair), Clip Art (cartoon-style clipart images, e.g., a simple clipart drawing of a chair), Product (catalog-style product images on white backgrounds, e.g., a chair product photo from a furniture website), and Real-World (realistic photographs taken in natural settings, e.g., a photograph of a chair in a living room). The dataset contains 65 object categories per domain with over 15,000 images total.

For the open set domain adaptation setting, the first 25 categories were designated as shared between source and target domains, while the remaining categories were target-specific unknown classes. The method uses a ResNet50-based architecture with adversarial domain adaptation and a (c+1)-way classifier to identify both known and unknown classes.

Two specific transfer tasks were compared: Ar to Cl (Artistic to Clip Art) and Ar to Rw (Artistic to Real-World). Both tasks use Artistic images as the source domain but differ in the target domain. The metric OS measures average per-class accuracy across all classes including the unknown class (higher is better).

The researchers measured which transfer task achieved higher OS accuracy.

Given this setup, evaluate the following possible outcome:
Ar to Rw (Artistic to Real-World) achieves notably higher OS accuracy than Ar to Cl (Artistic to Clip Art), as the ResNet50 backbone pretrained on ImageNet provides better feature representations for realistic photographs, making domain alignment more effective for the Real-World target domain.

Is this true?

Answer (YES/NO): YES